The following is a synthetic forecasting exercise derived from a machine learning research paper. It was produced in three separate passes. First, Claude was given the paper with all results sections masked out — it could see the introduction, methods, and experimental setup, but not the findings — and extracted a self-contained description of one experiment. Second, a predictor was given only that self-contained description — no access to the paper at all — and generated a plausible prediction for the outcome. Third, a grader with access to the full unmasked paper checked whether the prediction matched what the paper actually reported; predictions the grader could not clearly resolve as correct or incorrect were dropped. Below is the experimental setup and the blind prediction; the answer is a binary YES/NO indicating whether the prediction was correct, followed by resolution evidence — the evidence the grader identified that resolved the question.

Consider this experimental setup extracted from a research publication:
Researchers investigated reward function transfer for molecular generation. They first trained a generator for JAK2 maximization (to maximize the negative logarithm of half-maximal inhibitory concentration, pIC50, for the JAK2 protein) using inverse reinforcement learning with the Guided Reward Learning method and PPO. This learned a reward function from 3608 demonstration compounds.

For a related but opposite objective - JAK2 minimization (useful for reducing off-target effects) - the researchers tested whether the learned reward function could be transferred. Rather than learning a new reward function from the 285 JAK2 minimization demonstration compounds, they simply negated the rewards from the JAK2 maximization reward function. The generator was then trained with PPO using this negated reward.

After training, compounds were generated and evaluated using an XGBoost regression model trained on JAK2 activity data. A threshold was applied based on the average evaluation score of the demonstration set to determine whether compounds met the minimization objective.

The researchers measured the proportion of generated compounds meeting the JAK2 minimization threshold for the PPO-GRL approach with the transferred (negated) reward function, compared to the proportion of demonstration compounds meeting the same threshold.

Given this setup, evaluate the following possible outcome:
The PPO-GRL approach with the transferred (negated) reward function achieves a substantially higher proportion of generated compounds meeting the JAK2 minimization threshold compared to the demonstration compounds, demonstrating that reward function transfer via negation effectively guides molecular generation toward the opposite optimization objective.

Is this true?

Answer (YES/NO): NO